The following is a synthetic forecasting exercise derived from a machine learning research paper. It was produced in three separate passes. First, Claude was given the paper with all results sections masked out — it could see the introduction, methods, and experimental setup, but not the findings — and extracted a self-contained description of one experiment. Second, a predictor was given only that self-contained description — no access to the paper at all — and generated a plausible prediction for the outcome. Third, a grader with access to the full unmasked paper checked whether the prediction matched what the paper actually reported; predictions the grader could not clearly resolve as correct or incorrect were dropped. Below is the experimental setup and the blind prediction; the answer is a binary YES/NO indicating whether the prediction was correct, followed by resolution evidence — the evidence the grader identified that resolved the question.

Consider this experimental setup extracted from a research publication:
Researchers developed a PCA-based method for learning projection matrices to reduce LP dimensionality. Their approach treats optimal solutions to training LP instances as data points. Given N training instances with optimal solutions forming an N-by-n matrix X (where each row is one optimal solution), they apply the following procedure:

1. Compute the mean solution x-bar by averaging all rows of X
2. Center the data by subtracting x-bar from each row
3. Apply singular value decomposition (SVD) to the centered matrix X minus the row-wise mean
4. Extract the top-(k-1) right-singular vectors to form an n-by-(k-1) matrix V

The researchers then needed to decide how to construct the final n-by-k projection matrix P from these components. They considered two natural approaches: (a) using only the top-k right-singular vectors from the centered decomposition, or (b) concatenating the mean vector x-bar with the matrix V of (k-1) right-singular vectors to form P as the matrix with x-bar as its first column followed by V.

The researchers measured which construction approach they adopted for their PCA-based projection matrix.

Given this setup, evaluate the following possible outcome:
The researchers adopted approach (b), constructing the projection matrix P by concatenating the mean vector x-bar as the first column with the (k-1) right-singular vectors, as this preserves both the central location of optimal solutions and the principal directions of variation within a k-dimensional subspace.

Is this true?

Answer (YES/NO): YES